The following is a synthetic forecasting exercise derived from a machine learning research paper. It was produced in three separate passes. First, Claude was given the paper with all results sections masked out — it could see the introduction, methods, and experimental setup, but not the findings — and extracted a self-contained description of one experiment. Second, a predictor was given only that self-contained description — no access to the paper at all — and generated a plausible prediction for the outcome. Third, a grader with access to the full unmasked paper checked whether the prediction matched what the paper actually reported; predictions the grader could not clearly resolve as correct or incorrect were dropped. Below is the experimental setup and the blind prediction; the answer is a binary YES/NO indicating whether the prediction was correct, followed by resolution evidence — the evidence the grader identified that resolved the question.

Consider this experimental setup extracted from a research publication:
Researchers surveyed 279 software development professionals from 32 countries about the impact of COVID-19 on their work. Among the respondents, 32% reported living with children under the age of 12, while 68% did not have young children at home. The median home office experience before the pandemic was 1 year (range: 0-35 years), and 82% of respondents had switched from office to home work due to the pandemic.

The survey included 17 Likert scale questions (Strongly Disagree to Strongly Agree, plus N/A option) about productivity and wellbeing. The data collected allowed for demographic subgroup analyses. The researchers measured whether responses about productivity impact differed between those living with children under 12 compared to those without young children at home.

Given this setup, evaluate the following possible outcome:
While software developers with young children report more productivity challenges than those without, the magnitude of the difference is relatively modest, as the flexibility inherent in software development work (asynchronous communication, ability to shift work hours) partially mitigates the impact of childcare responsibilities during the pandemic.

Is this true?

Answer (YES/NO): NO